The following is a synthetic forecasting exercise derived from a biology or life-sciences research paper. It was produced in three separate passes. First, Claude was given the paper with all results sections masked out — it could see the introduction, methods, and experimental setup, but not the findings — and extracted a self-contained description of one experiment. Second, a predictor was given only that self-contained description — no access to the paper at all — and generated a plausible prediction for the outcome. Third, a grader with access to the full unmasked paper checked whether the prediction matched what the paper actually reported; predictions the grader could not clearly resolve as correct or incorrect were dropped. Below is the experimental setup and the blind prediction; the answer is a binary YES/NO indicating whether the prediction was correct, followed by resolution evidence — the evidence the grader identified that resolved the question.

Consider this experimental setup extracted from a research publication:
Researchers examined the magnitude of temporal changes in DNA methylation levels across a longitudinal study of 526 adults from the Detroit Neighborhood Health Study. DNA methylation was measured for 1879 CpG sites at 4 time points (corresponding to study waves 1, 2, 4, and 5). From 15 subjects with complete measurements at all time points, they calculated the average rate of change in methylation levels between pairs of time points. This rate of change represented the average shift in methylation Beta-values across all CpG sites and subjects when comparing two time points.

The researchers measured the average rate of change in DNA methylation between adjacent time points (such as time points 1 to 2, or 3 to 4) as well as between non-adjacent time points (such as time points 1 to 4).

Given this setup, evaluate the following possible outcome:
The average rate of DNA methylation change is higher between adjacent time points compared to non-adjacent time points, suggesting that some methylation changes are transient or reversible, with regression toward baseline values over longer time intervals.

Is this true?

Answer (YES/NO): YES